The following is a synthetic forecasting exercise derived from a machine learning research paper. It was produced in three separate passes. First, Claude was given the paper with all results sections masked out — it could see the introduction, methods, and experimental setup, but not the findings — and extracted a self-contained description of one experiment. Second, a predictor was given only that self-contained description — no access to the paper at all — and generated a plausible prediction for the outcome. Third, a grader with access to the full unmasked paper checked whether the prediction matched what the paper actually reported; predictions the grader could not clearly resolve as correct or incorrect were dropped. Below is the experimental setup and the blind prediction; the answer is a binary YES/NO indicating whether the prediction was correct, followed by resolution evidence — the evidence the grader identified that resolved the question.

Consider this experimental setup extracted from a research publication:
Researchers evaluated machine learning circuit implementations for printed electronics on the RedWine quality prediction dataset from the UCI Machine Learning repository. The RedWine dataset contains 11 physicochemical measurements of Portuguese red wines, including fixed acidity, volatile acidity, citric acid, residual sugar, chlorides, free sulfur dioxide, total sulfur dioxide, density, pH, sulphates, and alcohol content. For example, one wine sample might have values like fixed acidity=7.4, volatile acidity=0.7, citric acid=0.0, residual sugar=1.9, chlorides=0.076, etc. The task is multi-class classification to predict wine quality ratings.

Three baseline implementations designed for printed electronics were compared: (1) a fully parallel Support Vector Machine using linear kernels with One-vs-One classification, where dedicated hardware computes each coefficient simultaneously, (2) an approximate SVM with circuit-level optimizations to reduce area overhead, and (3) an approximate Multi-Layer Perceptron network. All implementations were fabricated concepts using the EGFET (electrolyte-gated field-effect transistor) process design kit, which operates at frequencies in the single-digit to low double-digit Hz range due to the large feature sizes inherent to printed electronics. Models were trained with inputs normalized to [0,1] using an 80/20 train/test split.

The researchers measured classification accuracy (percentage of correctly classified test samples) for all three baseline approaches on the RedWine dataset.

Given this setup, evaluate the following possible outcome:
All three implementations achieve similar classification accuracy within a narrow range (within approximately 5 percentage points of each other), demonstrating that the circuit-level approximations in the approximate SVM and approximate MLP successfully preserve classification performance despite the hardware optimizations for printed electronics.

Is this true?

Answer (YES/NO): YES